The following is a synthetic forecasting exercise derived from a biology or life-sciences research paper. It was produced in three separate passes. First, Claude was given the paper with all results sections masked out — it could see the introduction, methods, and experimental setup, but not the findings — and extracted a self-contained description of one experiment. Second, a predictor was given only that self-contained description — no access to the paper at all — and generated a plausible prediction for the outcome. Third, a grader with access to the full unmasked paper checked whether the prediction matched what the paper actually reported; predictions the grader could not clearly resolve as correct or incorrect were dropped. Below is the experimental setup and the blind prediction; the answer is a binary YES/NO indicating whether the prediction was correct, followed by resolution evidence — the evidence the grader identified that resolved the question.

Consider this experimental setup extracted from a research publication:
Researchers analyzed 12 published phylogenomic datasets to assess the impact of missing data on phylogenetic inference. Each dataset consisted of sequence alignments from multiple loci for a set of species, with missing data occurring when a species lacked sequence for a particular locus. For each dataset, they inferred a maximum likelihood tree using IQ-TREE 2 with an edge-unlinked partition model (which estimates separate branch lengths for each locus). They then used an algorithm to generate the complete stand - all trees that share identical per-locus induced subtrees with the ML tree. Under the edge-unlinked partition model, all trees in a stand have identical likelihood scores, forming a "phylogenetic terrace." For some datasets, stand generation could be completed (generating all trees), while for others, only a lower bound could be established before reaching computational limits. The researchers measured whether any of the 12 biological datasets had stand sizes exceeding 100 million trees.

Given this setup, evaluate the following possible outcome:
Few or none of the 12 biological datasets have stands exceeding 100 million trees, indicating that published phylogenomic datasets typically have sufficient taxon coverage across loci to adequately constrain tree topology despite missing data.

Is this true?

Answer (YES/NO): NO